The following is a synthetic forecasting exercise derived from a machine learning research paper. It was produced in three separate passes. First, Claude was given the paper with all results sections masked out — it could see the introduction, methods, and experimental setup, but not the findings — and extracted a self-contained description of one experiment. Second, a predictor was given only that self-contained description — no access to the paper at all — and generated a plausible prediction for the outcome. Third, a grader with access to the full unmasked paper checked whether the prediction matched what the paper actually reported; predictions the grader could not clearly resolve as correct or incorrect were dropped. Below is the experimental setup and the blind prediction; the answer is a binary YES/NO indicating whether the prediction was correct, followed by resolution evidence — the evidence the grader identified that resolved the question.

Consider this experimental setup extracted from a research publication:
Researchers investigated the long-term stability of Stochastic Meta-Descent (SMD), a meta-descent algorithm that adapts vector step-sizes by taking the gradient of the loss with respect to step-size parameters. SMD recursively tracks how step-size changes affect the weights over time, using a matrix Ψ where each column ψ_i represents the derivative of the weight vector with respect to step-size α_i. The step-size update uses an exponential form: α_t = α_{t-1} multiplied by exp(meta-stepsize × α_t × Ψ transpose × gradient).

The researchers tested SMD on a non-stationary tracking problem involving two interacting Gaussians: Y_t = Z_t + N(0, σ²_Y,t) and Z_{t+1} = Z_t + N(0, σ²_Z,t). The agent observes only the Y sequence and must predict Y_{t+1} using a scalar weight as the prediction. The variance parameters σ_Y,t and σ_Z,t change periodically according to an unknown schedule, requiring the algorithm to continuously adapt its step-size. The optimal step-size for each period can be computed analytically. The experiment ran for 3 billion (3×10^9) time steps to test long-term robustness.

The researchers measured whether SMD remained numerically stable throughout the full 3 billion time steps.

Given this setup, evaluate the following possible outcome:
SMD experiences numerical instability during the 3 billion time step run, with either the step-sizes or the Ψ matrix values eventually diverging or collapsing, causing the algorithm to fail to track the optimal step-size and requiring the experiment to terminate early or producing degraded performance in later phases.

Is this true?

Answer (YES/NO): YES